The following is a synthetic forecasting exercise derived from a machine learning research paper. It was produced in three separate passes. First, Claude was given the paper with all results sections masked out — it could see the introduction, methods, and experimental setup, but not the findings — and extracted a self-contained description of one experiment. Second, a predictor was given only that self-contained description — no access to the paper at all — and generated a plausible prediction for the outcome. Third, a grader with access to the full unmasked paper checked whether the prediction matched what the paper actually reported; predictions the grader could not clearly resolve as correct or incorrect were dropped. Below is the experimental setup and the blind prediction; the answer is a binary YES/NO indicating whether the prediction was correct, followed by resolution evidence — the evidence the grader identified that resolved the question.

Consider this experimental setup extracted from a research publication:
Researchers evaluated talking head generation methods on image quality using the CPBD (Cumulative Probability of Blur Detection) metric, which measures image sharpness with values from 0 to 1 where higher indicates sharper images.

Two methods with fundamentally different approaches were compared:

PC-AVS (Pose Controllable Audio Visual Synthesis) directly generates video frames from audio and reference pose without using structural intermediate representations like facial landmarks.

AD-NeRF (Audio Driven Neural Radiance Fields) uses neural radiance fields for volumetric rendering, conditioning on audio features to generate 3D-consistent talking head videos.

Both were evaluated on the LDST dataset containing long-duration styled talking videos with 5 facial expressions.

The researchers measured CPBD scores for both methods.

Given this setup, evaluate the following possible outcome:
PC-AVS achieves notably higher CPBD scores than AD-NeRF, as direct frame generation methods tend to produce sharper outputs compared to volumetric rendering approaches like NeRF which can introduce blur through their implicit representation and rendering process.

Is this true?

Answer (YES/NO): NO